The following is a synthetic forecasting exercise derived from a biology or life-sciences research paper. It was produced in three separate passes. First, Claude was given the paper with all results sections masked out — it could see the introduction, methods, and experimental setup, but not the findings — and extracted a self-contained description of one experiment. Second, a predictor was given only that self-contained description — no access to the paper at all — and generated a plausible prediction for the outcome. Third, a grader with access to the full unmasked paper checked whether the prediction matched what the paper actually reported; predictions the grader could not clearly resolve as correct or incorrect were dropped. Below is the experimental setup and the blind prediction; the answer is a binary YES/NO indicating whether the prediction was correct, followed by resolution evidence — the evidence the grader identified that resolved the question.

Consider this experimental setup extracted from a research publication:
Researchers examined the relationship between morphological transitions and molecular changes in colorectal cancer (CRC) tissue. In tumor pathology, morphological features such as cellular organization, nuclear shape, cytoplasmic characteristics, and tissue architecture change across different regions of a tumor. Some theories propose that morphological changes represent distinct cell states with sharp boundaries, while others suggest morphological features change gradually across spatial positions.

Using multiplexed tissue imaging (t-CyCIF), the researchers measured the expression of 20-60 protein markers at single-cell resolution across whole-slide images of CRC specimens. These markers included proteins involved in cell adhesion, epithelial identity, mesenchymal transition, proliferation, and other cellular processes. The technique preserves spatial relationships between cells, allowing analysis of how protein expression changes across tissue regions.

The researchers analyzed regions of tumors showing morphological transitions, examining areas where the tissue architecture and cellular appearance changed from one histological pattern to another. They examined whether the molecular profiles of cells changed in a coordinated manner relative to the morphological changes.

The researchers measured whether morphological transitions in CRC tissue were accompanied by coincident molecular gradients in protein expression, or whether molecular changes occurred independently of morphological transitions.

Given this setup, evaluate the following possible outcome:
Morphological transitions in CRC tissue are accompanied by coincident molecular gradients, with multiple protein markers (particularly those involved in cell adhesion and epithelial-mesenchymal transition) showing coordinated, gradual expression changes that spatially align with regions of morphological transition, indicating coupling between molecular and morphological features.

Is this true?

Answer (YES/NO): YES